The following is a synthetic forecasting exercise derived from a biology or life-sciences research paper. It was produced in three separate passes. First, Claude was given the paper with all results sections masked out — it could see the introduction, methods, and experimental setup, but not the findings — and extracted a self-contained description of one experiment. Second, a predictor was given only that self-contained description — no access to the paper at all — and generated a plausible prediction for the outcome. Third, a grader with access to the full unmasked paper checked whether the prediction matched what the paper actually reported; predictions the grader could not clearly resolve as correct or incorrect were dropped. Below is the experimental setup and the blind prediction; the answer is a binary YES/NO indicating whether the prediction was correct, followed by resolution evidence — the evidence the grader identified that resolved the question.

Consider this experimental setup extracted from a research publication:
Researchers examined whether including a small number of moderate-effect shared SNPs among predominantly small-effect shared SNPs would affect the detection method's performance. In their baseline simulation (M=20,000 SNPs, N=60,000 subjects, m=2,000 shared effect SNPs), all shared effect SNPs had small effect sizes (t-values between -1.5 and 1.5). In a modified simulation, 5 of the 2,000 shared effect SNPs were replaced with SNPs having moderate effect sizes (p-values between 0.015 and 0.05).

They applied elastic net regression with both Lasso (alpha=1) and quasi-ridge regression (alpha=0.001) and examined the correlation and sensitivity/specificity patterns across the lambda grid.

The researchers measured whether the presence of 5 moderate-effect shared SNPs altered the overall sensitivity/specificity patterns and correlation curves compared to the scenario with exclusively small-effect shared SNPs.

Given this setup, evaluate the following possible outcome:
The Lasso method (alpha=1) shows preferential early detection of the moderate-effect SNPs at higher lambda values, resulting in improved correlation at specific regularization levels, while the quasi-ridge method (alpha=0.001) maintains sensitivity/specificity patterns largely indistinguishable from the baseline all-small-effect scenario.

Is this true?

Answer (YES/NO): NO